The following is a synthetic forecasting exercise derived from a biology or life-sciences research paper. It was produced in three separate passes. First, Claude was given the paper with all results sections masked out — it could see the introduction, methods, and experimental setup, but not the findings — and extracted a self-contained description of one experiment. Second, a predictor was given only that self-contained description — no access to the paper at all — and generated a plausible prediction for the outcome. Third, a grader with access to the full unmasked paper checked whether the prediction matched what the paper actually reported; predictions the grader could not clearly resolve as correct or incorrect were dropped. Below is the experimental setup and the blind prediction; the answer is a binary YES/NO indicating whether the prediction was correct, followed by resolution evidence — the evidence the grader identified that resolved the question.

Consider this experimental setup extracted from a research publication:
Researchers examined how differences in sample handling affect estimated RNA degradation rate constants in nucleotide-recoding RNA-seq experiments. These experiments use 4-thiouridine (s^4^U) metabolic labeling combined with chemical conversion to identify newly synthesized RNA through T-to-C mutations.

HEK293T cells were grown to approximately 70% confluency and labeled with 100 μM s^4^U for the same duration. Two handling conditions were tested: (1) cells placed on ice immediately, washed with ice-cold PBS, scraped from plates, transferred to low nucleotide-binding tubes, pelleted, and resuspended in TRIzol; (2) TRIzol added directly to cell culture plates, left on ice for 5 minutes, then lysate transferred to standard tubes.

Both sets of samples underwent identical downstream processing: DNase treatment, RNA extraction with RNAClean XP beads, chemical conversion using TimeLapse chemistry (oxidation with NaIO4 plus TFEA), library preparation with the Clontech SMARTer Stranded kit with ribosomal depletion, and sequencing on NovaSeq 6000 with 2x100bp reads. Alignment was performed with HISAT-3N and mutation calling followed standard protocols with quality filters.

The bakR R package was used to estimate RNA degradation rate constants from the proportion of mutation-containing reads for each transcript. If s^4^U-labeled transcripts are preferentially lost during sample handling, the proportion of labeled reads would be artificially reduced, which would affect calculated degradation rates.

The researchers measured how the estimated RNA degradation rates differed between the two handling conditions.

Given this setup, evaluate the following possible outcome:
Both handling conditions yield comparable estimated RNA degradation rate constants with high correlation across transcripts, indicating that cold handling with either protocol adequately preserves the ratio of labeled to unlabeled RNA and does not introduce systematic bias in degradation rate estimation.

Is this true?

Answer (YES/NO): NO